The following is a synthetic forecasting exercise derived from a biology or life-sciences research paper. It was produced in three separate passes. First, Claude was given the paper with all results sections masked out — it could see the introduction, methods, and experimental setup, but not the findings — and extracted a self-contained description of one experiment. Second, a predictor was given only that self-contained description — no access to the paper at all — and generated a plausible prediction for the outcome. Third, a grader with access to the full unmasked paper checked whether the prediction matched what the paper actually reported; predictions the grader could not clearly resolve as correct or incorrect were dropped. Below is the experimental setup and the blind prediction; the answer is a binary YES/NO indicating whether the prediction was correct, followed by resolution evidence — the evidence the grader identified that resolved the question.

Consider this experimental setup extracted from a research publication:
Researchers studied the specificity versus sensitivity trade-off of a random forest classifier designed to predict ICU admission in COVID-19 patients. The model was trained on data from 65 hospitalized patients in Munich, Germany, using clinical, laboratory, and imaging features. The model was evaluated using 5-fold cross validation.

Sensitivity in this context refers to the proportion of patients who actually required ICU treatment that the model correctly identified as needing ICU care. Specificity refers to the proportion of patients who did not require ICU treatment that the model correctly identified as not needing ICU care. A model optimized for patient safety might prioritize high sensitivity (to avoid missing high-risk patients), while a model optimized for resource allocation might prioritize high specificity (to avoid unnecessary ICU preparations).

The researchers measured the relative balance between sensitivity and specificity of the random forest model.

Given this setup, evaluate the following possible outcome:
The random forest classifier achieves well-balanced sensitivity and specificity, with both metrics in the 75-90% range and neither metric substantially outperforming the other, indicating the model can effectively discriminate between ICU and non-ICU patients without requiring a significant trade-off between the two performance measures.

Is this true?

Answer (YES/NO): NO